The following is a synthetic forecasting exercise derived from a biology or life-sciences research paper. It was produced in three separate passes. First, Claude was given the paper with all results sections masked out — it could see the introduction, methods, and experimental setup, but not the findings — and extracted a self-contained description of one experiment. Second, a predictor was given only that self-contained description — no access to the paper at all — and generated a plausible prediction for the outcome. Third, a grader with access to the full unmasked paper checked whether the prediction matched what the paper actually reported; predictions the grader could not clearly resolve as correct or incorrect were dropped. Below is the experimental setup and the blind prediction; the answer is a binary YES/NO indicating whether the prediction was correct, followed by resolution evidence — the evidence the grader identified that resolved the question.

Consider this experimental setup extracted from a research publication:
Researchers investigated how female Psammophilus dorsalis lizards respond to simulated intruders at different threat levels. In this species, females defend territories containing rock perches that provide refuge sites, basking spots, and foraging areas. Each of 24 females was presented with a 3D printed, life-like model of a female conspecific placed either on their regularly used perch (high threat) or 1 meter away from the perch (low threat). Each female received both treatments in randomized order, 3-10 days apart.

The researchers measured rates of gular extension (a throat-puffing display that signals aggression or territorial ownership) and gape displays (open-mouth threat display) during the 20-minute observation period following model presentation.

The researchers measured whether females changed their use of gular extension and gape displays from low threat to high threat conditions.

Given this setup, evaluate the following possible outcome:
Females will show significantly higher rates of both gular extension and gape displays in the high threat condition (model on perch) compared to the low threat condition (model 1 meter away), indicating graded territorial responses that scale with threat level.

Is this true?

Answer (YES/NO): YES